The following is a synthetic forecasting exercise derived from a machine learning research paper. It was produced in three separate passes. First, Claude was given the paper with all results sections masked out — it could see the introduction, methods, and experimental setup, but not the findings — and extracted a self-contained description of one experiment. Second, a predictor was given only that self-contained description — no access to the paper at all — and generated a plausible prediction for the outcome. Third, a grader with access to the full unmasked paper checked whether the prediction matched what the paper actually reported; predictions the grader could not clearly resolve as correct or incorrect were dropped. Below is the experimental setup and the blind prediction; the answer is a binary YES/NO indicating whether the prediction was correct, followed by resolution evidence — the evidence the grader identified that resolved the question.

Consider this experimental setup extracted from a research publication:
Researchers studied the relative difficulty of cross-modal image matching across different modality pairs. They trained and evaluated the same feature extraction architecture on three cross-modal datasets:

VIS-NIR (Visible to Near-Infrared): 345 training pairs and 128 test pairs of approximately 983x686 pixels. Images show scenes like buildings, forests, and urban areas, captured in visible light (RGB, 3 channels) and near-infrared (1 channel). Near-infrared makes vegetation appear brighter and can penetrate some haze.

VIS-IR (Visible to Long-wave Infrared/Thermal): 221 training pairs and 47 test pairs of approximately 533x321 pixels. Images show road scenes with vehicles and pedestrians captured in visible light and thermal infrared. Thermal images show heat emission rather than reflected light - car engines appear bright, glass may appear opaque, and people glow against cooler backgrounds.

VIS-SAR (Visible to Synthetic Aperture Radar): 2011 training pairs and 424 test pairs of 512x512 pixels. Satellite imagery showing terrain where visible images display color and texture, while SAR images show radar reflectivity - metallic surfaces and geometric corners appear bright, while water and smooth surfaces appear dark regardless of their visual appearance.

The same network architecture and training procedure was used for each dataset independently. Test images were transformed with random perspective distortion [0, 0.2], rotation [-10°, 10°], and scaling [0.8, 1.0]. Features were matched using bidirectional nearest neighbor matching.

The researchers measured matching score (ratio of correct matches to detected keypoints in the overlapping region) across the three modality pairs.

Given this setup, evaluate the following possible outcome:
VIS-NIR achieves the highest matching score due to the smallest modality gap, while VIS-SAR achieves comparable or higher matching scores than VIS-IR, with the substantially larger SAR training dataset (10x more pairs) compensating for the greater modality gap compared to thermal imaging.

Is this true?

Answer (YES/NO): NO